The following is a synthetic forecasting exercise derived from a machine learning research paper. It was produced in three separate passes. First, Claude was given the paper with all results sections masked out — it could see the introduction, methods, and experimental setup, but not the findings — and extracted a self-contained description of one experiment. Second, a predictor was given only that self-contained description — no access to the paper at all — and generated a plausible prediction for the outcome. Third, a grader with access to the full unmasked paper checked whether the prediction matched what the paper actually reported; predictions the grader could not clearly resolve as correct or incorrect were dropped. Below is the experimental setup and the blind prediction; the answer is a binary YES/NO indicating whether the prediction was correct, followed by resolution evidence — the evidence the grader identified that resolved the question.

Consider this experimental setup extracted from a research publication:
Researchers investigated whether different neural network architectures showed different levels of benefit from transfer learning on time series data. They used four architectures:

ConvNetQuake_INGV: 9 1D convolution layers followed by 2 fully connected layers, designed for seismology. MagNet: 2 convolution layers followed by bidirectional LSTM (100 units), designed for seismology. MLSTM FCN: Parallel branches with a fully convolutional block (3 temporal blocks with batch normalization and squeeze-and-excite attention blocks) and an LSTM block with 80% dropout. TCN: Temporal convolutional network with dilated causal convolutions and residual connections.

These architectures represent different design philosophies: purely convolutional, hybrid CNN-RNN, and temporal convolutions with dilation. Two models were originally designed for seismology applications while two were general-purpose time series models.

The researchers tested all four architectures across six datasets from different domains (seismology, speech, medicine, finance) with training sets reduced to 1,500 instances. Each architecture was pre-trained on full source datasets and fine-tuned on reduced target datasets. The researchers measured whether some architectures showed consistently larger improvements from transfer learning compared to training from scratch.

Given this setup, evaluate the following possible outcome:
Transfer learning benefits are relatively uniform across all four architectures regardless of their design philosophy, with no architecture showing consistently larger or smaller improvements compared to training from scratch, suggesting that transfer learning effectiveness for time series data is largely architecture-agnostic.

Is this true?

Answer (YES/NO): NO